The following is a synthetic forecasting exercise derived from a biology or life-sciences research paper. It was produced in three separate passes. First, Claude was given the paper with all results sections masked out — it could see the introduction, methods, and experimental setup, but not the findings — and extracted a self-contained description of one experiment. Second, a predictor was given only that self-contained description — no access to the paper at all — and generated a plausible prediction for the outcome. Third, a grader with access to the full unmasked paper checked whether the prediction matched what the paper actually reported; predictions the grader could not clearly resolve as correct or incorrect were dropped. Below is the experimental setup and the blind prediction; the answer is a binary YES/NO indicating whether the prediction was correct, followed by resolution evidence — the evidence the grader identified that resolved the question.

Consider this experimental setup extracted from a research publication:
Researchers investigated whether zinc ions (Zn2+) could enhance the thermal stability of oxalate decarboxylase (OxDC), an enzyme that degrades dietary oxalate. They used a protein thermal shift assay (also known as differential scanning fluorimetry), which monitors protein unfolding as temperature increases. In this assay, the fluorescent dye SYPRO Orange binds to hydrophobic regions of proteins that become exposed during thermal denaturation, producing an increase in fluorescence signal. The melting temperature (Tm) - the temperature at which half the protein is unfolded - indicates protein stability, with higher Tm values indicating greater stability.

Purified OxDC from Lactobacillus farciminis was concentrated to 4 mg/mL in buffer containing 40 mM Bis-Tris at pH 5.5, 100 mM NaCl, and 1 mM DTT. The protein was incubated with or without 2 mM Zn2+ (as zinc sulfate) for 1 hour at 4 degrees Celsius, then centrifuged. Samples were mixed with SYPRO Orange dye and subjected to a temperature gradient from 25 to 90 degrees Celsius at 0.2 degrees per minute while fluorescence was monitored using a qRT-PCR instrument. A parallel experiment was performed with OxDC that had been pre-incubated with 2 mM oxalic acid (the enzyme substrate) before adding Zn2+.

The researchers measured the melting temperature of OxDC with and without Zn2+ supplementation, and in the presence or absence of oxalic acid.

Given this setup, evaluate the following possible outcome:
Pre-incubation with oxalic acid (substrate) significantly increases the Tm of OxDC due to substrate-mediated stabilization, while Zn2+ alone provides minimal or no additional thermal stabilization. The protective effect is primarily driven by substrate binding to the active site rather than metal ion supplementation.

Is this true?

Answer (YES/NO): NO